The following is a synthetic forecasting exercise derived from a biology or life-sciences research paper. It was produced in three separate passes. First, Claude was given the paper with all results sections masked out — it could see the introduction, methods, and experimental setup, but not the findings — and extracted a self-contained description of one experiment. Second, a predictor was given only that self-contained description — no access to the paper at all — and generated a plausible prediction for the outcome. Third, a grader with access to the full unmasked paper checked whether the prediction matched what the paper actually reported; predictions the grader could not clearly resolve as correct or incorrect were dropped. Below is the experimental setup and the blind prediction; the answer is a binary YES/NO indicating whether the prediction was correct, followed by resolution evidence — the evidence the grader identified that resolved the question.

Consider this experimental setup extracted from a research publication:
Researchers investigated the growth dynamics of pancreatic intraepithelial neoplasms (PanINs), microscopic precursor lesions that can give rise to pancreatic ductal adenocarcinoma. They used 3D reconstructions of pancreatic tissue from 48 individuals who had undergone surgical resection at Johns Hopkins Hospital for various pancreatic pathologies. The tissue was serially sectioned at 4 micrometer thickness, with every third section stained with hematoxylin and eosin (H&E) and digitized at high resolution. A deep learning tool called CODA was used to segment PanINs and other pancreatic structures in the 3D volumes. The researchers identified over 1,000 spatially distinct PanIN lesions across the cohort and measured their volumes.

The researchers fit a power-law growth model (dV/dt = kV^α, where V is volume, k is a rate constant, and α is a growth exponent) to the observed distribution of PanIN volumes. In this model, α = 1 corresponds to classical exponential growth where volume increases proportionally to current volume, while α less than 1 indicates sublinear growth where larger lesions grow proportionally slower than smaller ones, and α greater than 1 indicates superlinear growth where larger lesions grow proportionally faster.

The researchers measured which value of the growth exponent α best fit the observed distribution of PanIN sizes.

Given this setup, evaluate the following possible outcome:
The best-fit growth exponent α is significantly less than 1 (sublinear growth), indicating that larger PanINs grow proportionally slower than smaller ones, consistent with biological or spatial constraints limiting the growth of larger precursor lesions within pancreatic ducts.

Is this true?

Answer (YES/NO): NO